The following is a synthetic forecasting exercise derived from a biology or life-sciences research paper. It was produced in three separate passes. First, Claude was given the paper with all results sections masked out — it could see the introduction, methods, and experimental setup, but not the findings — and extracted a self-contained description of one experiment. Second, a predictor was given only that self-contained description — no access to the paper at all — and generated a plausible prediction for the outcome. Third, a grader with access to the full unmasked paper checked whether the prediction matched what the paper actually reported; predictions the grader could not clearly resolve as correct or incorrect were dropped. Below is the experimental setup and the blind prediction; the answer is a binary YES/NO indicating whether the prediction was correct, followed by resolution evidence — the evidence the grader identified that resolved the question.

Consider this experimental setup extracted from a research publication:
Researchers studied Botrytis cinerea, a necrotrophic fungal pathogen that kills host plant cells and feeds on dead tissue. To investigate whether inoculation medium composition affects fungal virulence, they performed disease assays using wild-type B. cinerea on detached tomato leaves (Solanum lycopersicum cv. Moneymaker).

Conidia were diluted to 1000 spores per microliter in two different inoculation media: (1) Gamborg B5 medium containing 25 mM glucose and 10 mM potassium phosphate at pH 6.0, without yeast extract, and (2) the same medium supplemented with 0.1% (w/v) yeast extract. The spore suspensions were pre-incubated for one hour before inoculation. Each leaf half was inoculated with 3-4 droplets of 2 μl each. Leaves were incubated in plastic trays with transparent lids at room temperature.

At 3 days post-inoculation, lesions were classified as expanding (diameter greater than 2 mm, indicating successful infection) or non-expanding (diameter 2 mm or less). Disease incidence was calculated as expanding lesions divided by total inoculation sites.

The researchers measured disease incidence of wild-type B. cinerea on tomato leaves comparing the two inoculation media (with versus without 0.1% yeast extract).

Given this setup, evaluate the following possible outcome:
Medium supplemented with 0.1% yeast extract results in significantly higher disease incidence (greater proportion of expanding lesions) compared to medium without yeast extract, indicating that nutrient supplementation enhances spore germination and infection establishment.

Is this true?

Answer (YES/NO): YES